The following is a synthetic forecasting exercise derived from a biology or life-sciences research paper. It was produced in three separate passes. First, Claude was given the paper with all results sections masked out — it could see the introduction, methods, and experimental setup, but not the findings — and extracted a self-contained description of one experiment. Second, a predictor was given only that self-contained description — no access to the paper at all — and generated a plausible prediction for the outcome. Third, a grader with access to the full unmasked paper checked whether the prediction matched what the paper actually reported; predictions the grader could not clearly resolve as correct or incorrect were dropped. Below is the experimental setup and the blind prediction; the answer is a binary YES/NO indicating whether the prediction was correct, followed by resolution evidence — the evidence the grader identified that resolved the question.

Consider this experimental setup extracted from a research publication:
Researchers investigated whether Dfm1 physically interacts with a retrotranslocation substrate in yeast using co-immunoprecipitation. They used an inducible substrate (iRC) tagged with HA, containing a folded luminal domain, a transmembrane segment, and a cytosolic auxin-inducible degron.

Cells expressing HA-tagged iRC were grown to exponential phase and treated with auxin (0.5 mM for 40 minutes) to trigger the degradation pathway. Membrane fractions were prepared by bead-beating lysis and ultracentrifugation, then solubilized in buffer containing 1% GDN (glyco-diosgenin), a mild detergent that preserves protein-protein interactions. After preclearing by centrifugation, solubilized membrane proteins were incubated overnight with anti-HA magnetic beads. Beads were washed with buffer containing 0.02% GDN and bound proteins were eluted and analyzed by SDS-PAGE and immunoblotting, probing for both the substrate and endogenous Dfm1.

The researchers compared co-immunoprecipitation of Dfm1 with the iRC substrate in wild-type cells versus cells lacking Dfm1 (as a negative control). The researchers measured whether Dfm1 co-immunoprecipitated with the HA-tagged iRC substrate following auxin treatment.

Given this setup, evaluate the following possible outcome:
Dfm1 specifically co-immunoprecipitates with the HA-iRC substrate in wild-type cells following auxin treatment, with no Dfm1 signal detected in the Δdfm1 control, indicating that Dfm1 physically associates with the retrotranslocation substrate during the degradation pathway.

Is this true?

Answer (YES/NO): YES